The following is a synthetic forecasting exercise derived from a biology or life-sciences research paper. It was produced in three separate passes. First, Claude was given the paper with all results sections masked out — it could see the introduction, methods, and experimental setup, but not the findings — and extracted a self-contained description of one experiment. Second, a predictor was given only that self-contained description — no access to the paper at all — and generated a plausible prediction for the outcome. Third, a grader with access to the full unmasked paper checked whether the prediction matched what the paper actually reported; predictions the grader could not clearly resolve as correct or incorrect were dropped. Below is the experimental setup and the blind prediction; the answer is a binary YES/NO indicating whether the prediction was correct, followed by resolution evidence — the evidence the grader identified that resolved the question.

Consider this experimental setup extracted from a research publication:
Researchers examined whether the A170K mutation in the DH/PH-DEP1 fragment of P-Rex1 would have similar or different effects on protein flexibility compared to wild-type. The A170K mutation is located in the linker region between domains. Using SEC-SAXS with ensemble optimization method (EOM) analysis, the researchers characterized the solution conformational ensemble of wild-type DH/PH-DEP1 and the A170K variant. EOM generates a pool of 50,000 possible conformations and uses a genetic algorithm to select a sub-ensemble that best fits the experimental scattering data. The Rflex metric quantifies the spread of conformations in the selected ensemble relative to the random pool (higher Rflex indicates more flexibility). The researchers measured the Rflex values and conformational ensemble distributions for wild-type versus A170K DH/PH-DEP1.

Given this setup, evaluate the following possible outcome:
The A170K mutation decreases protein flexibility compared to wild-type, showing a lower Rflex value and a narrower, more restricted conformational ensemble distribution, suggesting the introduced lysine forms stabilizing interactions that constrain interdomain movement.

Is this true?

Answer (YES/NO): NO